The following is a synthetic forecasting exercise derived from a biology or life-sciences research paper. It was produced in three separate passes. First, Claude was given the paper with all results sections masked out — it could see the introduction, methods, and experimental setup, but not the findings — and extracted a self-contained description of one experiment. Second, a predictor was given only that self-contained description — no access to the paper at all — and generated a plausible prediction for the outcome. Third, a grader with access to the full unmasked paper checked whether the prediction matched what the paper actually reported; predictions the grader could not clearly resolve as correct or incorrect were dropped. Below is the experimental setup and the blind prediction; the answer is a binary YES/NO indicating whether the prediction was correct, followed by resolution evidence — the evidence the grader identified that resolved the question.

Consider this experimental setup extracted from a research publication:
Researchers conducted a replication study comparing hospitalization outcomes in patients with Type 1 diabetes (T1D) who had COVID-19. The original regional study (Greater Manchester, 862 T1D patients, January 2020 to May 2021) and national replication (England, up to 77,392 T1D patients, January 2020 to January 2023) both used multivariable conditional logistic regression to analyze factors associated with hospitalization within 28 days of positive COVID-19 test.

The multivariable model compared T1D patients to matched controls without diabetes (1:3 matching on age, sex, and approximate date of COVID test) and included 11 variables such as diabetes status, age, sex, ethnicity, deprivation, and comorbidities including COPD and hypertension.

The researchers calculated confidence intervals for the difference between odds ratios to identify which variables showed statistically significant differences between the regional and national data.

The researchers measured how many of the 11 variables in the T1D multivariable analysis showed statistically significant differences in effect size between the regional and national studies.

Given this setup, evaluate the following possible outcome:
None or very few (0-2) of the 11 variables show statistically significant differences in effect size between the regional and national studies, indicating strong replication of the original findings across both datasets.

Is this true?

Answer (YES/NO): YES